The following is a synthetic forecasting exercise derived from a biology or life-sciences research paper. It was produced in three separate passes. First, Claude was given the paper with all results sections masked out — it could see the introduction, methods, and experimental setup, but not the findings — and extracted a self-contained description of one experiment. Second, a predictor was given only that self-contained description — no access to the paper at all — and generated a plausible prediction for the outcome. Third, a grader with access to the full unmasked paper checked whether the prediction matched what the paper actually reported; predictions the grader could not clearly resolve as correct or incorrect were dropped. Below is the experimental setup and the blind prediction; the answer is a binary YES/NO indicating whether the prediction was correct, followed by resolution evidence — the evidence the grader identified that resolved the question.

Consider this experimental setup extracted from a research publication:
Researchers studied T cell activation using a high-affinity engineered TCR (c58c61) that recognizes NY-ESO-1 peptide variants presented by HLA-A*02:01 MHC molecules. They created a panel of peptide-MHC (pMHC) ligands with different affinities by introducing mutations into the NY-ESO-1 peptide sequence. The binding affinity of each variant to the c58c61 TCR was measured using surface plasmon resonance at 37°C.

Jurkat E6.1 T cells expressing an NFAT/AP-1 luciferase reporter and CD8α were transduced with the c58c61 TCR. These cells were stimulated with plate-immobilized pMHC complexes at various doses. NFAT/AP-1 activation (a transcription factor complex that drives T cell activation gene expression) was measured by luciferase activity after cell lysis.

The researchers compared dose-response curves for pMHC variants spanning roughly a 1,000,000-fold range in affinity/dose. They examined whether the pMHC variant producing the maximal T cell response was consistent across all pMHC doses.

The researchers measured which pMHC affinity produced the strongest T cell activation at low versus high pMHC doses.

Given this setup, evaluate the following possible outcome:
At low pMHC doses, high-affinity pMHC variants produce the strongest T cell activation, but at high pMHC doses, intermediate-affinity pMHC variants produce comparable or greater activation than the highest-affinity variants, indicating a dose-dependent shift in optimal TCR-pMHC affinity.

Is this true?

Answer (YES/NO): NO